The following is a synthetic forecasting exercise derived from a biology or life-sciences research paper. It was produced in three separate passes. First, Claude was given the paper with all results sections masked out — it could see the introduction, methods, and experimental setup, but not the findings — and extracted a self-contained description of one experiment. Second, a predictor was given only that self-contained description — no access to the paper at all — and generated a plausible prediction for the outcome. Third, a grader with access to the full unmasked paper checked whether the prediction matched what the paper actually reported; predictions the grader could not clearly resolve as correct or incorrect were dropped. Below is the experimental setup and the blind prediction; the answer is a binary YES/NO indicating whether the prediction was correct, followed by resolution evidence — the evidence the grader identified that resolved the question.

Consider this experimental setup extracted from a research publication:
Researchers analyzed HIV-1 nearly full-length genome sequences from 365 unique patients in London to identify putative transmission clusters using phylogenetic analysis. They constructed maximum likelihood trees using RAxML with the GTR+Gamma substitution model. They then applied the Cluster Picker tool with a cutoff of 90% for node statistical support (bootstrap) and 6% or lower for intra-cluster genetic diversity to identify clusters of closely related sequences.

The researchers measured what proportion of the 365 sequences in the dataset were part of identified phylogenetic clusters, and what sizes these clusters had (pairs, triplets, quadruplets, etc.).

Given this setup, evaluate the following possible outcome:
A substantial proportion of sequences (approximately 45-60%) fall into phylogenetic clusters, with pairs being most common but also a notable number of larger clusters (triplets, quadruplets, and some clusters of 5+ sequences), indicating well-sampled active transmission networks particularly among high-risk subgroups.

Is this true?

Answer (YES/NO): NO